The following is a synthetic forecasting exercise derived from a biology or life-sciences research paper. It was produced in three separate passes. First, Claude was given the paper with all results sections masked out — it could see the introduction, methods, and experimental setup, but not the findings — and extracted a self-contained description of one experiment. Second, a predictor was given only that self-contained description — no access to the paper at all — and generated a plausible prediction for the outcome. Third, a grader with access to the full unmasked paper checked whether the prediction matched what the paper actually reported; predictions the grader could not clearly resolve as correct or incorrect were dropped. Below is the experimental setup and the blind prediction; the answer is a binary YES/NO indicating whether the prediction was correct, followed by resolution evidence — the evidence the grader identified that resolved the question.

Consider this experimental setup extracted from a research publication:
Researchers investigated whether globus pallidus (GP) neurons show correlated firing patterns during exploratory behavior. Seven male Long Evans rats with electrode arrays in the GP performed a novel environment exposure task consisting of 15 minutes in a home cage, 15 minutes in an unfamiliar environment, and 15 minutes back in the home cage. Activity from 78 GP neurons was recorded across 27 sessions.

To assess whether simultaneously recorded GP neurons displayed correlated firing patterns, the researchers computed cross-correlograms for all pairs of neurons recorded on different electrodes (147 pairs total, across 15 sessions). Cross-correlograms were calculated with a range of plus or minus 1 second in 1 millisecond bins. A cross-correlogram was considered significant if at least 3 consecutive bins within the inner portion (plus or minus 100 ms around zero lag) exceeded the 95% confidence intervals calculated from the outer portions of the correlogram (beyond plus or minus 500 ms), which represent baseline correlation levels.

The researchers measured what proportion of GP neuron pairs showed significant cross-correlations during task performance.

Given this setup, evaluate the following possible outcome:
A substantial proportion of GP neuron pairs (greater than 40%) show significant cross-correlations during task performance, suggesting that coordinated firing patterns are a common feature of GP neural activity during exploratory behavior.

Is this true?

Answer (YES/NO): NO